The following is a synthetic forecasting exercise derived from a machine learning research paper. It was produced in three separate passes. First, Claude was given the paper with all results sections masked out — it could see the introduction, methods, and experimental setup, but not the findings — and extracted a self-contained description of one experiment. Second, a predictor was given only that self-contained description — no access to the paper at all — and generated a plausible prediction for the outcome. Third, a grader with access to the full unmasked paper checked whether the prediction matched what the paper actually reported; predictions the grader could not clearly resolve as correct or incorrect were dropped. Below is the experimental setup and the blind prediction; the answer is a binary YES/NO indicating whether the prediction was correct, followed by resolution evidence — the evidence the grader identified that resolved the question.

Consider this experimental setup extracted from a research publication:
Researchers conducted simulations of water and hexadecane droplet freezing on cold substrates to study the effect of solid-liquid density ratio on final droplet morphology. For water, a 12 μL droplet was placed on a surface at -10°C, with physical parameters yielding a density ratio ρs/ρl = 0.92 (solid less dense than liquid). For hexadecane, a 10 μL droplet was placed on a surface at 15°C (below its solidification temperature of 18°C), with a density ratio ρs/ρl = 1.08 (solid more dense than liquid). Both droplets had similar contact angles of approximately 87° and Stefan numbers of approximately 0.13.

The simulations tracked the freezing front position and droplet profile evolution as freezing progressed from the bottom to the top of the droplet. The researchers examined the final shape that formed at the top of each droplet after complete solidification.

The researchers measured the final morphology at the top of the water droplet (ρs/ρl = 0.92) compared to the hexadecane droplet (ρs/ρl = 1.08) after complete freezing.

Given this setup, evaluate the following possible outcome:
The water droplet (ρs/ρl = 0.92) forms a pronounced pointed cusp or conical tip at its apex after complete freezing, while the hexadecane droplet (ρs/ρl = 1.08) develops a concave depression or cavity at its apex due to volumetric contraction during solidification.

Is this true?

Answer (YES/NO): NO